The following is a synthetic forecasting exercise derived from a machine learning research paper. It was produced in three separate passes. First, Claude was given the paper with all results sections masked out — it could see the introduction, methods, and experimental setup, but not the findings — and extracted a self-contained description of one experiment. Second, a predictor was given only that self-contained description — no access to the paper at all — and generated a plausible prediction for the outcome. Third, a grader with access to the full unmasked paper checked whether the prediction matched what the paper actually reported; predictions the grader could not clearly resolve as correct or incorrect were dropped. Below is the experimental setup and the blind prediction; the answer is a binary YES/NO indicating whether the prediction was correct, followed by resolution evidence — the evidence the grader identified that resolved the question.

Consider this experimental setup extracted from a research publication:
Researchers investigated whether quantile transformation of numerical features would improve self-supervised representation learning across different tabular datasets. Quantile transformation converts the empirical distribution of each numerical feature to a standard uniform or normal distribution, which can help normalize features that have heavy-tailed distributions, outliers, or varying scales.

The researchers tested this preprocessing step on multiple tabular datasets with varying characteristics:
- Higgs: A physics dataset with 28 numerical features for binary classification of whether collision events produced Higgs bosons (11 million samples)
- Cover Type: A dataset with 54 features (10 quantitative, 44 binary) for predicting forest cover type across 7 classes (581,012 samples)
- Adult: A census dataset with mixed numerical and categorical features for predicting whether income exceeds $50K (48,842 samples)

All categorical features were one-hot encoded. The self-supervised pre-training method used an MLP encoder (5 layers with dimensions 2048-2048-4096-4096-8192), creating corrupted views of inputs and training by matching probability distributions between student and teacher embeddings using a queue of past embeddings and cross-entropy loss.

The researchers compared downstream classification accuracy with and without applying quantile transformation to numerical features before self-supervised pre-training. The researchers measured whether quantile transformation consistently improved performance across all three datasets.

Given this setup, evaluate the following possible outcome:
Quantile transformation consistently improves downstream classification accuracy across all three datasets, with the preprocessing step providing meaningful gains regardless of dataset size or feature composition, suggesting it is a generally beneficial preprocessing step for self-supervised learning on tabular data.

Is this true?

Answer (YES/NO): NO